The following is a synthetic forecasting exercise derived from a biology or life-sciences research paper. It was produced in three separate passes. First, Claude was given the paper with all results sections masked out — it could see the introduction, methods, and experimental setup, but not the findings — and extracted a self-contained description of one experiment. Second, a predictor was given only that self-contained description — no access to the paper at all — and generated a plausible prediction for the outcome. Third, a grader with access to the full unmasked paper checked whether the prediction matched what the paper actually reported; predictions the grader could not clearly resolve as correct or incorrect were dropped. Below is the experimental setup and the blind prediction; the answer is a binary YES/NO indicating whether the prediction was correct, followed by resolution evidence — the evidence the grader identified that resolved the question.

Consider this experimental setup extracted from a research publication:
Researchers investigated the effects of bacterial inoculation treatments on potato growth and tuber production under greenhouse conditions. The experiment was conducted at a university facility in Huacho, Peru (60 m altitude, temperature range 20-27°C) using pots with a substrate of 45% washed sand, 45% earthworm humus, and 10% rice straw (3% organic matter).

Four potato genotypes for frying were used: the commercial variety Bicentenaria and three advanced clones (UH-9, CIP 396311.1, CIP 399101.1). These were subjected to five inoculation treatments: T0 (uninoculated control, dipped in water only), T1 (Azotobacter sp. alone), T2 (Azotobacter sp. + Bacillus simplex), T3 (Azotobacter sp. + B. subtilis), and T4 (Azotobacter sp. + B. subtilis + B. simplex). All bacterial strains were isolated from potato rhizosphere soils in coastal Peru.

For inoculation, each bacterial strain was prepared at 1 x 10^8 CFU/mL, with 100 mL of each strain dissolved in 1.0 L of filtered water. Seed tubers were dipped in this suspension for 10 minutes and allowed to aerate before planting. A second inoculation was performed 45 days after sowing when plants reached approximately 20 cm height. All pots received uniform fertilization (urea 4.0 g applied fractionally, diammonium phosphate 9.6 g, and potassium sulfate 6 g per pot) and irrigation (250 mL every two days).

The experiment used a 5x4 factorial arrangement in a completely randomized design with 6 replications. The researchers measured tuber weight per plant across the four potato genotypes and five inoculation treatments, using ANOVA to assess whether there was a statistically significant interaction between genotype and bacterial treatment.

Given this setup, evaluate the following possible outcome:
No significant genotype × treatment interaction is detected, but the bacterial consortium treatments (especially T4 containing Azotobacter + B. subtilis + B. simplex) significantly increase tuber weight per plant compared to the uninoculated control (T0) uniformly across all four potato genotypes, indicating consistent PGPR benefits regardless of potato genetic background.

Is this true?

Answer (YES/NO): NO